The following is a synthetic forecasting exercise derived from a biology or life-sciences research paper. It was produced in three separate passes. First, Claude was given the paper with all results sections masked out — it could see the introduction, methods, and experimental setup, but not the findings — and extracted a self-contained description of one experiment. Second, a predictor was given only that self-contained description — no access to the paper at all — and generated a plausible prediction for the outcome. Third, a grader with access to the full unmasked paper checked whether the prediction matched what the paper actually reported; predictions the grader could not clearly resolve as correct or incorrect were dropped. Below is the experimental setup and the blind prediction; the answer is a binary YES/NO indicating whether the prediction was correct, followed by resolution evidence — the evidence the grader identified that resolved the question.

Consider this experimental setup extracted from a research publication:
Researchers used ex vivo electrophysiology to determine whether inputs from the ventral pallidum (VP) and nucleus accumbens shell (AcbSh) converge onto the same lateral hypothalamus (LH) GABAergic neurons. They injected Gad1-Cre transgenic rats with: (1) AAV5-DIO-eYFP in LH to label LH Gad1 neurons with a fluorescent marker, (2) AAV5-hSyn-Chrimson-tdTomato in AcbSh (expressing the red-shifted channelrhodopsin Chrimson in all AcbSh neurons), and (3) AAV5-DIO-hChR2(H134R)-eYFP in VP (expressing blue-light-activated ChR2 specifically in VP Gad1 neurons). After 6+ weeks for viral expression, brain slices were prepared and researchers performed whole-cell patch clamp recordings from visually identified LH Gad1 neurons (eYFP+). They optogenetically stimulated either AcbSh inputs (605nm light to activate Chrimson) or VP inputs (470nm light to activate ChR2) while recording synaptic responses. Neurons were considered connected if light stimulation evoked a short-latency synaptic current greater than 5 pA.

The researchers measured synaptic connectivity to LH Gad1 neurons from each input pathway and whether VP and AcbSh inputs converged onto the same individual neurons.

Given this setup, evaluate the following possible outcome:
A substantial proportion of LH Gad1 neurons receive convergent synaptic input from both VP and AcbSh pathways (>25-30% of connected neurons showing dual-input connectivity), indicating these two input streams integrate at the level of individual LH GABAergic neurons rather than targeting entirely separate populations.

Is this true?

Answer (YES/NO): YES